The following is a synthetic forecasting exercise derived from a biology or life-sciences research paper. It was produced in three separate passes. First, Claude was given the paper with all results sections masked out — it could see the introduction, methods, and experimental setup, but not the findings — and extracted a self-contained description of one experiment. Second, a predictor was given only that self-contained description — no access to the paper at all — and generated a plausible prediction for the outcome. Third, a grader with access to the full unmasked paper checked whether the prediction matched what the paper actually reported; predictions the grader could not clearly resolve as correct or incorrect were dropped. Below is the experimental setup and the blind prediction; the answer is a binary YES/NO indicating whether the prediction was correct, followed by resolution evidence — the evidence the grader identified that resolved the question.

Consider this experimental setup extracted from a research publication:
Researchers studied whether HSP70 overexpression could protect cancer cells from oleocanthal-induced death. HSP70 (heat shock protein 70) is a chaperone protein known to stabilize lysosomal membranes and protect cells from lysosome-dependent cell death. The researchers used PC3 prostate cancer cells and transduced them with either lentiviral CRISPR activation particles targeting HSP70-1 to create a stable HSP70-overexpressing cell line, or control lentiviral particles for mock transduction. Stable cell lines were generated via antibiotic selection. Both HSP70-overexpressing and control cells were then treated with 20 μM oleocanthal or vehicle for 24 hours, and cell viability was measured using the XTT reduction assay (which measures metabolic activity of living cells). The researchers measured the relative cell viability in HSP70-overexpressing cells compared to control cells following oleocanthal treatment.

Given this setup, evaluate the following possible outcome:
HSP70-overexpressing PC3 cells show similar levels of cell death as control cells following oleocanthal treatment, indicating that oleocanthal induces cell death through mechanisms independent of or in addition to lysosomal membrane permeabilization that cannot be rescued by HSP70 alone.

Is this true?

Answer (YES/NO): NO